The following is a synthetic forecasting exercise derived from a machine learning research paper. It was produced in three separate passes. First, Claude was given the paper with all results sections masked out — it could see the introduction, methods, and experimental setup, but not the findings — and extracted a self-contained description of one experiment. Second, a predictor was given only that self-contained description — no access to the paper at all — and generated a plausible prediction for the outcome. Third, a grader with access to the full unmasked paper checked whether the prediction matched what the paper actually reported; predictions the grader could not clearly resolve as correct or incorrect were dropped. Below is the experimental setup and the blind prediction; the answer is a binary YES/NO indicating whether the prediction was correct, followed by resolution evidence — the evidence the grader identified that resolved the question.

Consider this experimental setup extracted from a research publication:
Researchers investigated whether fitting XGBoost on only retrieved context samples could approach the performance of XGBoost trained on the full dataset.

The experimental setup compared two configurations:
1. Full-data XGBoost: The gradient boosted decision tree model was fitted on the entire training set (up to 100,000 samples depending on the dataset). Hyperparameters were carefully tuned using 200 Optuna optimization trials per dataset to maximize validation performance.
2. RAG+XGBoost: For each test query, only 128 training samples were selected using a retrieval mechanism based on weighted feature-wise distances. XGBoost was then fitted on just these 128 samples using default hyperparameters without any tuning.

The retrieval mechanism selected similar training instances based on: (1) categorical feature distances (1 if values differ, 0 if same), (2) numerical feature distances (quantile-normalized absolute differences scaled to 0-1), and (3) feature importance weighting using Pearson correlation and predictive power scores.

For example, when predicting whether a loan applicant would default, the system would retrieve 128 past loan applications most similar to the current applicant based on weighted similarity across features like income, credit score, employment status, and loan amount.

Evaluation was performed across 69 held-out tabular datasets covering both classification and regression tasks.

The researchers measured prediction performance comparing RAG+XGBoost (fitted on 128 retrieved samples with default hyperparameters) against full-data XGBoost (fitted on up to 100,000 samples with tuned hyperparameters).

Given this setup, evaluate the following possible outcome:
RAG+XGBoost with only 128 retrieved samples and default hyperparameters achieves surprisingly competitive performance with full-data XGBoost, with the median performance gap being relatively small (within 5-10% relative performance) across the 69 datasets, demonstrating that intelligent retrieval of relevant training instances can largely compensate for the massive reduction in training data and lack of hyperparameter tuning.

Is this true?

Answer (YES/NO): NO